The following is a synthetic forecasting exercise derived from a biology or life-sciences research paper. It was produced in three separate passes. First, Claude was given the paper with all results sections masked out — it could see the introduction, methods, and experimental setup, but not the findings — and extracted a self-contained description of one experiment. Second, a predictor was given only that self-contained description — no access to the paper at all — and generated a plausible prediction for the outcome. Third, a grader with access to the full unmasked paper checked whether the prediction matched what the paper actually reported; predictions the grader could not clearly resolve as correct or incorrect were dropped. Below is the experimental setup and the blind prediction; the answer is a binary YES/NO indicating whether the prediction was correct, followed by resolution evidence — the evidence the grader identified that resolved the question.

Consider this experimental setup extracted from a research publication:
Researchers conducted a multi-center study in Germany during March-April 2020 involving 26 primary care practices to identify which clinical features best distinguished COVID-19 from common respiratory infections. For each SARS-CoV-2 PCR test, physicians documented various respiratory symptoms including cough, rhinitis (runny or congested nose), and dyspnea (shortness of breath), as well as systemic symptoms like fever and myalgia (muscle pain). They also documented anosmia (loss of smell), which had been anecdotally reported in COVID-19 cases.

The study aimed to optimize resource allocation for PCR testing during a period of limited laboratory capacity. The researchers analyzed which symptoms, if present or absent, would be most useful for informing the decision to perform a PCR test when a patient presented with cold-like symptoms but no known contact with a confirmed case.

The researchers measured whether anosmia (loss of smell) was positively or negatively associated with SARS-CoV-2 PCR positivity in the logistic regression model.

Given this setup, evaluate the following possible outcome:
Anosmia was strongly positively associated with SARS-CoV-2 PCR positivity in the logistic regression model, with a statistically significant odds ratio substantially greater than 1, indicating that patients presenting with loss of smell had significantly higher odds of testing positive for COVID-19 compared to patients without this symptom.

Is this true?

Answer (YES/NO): YES